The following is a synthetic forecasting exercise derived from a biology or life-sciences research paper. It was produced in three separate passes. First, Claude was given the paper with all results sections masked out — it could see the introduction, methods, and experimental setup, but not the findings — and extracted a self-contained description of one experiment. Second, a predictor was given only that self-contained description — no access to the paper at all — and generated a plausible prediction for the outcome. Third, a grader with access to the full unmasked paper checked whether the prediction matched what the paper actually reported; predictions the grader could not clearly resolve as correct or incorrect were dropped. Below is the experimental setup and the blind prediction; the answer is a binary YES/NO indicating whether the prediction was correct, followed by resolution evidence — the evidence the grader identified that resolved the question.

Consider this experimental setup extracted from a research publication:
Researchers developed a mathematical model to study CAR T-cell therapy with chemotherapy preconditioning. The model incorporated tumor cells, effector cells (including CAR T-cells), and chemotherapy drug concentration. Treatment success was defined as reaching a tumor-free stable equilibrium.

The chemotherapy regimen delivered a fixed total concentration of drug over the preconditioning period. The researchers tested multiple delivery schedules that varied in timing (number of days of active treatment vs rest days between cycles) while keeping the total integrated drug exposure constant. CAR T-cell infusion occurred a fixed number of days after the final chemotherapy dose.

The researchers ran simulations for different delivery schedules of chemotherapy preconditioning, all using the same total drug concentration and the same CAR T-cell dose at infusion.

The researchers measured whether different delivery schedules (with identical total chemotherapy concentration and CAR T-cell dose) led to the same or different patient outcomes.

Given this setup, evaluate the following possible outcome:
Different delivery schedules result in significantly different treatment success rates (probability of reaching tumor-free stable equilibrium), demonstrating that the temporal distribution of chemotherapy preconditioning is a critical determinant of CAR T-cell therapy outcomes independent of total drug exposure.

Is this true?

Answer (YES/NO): YES